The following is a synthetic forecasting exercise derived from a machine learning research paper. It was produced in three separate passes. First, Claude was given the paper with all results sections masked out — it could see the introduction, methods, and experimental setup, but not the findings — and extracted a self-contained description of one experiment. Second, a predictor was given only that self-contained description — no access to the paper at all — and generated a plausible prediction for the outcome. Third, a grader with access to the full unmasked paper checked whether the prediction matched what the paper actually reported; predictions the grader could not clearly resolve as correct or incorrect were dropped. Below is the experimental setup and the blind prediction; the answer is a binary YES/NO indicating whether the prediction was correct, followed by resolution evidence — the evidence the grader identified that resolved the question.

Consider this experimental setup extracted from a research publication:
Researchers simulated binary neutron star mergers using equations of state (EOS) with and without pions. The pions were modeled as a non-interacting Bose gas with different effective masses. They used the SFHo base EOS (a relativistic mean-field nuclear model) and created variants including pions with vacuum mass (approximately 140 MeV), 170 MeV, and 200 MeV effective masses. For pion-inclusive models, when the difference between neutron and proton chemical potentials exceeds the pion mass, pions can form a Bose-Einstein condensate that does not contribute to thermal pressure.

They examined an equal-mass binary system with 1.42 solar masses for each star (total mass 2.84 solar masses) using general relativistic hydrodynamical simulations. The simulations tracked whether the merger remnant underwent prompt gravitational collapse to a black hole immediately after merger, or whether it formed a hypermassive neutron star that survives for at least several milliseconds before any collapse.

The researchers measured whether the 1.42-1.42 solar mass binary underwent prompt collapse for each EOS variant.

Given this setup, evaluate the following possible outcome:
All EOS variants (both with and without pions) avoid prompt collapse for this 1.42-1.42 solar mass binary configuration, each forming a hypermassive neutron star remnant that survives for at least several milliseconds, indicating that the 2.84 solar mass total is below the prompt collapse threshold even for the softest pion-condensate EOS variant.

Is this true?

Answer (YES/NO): NO